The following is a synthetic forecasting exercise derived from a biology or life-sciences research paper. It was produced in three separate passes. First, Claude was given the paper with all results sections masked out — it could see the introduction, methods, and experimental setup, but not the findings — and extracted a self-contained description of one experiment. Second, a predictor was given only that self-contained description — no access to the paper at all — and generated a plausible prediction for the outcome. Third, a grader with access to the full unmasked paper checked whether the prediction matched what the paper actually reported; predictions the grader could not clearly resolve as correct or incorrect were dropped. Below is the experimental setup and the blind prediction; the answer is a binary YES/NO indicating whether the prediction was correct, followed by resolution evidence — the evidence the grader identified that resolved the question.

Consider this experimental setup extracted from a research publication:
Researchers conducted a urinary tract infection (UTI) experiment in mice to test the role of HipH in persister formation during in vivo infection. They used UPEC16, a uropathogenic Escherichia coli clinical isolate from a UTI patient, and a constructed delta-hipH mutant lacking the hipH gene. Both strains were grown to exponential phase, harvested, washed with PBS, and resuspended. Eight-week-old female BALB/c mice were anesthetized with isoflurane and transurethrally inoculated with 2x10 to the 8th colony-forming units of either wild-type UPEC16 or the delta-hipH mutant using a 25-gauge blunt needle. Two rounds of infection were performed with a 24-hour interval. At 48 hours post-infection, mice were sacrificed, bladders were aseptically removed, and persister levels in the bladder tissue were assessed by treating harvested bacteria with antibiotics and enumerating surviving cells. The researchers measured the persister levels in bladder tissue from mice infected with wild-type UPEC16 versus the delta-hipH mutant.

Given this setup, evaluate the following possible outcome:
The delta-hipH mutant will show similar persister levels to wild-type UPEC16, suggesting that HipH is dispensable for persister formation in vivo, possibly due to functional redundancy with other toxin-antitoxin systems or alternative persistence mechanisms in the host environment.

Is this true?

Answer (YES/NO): NO